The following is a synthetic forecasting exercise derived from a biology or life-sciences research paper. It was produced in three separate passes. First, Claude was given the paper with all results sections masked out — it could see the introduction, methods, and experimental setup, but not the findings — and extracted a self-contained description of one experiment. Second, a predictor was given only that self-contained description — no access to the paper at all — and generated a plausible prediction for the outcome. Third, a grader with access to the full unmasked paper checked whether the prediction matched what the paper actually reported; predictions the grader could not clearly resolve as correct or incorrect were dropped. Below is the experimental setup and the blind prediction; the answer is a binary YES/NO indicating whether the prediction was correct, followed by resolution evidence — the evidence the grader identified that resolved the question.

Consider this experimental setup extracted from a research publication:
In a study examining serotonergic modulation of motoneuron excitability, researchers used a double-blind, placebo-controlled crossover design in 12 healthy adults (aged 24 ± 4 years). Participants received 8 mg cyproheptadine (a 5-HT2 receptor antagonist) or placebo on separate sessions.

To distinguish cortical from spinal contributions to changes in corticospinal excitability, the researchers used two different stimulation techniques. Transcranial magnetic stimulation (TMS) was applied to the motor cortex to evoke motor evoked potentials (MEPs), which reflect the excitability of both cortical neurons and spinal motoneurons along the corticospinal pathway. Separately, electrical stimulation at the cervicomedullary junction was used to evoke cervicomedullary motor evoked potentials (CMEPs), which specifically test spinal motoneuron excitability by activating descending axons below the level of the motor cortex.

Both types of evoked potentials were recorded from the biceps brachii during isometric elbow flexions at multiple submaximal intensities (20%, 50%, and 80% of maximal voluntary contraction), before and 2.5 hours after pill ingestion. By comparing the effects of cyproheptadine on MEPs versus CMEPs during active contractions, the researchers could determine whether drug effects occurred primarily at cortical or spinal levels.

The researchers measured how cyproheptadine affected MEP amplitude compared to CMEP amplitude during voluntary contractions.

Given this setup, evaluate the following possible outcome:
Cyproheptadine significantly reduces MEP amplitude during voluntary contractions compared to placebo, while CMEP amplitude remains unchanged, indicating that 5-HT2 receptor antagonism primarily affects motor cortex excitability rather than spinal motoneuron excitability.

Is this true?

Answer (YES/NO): NO